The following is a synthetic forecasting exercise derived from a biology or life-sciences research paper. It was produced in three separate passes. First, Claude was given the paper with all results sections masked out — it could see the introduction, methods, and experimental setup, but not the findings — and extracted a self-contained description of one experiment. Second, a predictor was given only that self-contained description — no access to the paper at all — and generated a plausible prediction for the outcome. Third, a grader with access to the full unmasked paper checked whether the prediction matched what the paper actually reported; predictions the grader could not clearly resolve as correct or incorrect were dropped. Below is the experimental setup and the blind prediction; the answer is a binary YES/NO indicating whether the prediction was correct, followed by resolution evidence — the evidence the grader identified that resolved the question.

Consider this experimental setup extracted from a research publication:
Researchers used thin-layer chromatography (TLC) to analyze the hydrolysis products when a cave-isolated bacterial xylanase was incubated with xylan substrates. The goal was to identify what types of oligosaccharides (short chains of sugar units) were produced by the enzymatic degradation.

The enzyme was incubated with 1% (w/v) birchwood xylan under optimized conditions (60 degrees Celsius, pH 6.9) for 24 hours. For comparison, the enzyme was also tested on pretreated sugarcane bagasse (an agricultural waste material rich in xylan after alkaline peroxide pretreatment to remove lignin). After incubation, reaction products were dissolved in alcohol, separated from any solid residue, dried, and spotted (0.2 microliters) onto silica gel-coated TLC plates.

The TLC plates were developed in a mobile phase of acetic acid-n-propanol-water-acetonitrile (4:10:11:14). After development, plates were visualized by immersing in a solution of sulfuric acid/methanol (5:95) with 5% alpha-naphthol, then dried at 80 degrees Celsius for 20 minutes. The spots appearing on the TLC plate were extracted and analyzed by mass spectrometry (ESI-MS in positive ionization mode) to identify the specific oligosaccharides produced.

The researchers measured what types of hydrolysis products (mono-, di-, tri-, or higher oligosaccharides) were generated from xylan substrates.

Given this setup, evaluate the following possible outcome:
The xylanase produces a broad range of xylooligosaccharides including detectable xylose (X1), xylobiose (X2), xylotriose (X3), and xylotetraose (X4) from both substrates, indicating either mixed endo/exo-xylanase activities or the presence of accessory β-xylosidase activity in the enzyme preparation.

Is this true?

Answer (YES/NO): NO